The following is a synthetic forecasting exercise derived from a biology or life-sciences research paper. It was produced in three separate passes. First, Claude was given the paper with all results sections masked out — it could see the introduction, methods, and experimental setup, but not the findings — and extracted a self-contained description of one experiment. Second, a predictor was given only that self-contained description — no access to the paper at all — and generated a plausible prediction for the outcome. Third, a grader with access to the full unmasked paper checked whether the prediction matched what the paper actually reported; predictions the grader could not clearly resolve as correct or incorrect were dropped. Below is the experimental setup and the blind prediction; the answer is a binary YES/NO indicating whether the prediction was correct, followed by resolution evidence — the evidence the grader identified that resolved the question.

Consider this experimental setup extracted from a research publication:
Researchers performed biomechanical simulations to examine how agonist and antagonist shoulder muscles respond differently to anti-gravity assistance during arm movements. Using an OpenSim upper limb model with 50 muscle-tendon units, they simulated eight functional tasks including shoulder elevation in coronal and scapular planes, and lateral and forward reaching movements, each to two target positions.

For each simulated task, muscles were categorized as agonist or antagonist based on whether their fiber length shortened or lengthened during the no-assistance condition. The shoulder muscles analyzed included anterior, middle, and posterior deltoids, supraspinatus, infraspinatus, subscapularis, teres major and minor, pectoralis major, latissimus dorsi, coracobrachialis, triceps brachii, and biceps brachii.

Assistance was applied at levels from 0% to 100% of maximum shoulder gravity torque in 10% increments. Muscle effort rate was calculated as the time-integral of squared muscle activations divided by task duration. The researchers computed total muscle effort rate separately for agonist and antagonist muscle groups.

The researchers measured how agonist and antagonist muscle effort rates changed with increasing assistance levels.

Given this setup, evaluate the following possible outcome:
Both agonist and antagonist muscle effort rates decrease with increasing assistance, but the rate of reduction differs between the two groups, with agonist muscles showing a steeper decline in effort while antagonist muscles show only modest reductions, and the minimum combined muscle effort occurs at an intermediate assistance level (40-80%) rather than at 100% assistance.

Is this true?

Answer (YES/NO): NO